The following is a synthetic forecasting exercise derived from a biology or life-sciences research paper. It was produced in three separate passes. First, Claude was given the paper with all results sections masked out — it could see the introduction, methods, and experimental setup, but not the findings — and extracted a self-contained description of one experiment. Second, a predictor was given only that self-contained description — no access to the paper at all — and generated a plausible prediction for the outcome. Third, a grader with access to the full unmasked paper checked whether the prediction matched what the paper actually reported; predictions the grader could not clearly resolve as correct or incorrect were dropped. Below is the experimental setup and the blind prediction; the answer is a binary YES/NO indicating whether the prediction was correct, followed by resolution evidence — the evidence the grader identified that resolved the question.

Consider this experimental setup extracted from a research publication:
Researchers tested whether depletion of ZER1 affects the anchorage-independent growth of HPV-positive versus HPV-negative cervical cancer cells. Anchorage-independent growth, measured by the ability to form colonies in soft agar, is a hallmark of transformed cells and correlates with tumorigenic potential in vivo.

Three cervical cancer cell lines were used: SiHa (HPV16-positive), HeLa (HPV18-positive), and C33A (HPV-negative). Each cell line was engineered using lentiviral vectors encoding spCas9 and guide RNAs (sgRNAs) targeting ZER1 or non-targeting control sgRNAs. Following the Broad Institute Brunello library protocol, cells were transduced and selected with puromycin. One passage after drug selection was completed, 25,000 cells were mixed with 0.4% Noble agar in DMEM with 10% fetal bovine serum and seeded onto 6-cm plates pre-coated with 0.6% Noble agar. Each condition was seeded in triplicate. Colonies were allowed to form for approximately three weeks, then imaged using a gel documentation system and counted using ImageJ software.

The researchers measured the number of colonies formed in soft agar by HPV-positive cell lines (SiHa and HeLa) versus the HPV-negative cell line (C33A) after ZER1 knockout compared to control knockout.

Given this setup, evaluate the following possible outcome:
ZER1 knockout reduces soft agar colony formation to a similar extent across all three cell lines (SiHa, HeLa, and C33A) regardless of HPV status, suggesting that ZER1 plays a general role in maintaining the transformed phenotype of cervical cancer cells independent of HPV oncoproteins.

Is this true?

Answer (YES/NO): NO